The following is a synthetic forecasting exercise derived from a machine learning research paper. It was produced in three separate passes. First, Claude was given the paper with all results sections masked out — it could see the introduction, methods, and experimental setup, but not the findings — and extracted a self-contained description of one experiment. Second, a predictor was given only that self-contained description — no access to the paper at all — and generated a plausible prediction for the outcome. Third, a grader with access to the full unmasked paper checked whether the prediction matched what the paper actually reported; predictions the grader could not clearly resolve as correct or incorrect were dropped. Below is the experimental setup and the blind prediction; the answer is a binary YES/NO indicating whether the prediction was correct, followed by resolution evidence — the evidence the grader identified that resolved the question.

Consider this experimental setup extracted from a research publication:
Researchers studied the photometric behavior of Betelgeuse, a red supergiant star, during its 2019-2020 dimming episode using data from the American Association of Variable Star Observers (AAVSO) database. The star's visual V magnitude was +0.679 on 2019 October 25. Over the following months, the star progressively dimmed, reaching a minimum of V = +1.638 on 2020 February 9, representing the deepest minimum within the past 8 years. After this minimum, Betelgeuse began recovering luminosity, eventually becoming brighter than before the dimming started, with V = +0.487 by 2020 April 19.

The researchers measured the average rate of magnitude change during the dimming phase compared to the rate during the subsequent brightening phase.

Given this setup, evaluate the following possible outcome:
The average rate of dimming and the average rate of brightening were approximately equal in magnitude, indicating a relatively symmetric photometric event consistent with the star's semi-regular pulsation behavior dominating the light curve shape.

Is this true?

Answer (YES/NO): NO